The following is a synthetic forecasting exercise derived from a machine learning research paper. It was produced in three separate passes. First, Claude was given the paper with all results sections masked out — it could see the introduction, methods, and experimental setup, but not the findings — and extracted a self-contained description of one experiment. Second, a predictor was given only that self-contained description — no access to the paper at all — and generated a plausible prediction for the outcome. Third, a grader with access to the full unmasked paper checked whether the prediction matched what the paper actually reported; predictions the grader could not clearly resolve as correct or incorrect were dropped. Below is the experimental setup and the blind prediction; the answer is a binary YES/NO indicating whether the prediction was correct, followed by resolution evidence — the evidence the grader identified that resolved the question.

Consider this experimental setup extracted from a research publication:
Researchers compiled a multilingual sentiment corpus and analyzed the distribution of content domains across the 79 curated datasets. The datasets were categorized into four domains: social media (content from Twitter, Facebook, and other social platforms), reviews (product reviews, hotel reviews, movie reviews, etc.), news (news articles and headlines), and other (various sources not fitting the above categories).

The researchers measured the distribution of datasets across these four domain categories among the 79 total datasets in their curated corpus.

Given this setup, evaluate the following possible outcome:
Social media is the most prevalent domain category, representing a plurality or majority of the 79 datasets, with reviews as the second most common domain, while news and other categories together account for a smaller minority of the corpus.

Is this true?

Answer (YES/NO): YES